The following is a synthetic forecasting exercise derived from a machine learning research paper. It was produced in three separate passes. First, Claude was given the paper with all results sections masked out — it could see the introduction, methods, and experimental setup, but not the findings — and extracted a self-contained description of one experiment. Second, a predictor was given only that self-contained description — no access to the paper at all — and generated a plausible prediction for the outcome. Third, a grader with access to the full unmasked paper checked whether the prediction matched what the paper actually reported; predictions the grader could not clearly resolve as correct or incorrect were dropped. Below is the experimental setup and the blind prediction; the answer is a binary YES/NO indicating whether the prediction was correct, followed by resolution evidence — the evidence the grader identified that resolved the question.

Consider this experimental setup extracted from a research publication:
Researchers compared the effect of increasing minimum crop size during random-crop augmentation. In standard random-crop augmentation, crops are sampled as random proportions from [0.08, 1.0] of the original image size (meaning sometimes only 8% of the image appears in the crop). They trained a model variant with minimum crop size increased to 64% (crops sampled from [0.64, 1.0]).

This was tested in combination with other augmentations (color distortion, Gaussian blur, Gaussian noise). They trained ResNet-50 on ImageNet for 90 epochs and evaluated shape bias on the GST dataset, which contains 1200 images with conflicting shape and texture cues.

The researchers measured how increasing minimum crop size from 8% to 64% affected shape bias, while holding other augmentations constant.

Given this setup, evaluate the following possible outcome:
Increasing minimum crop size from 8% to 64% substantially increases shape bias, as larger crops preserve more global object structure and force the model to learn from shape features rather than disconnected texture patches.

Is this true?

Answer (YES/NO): YES